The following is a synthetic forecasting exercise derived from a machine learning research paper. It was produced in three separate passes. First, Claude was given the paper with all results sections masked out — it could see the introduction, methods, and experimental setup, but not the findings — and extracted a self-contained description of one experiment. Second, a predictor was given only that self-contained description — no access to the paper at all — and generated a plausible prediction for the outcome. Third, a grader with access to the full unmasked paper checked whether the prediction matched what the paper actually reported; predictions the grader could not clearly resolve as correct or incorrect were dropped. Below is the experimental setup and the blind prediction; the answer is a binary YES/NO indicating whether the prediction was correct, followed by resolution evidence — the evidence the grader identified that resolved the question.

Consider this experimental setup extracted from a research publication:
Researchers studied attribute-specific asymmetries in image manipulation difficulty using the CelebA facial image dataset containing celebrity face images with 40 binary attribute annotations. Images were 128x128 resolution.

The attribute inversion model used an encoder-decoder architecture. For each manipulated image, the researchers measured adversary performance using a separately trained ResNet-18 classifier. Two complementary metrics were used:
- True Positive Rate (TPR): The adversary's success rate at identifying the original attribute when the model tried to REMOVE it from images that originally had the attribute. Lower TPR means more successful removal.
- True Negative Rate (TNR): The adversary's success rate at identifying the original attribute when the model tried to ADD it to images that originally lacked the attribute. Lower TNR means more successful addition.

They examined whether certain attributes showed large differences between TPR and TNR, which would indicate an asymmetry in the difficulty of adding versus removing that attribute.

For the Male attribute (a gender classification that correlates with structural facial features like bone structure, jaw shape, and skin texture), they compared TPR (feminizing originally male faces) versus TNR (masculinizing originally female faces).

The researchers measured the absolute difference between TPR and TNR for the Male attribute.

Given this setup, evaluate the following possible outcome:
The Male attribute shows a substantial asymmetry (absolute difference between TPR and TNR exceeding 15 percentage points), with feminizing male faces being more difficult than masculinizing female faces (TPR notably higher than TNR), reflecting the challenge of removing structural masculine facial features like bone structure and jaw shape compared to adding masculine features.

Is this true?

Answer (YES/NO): NO